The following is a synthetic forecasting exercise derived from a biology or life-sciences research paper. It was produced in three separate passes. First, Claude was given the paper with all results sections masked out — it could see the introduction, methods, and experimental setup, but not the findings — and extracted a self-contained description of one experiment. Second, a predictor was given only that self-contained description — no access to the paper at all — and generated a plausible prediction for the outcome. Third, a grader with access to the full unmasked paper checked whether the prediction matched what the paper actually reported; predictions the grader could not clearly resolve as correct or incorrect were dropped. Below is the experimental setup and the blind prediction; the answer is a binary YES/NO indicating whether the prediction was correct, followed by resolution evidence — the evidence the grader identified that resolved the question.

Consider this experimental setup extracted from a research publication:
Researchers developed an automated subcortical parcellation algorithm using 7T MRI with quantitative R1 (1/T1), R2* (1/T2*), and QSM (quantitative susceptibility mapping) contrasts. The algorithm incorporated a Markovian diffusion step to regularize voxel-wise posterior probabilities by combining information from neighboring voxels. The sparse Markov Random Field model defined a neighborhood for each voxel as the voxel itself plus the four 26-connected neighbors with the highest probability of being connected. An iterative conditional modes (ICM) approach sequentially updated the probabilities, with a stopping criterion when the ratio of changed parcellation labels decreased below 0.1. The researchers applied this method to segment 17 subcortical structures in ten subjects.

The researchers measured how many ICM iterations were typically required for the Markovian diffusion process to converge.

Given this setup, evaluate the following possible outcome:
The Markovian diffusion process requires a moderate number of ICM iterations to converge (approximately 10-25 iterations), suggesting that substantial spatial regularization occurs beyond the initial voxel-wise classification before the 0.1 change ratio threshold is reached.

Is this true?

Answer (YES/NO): NO